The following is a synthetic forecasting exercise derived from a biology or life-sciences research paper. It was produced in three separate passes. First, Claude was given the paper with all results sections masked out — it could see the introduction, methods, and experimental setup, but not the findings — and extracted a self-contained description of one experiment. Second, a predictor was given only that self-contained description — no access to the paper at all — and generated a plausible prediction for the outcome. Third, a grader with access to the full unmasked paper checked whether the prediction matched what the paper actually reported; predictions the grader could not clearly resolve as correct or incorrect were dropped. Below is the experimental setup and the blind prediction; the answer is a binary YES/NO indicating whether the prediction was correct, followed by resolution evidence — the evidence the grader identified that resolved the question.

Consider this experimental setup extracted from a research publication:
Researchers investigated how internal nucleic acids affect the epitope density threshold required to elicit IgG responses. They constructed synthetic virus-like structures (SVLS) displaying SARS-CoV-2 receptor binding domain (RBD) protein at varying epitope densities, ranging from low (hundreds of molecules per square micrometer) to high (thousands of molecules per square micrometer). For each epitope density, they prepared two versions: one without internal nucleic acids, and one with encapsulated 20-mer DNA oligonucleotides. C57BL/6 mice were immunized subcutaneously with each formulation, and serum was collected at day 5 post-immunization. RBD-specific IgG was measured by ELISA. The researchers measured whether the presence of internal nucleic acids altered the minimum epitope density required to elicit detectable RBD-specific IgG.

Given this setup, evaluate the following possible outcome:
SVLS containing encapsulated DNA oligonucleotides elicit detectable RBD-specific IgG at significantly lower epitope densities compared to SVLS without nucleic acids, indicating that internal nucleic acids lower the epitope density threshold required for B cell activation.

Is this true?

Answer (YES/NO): YES